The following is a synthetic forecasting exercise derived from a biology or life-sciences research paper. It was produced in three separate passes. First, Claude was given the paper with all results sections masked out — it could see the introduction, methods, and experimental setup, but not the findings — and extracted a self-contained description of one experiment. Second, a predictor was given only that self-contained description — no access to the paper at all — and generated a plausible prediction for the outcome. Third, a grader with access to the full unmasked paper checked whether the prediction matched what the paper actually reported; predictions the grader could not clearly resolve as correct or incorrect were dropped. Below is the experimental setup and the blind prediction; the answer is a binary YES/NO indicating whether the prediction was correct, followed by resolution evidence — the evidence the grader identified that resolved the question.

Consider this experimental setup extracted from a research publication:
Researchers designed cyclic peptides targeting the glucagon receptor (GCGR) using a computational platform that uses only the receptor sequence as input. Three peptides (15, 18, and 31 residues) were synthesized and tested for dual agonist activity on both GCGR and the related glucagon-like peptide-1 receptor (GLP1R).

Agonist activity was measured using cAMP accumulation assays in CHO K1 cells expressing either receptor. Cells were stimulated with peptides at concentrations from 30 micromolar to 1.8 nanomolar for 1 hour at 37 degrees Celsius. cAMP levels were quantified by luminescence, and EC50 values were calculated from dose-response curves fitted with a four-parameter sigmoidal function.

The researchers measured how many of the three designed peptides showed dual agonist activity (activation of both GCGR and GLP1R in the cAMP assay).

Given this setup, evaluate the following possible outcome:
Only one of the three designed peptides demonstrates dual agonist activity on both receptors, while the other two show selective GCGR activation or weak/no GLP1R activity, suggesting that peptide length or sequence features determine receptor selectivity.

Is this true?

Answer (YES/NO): NO